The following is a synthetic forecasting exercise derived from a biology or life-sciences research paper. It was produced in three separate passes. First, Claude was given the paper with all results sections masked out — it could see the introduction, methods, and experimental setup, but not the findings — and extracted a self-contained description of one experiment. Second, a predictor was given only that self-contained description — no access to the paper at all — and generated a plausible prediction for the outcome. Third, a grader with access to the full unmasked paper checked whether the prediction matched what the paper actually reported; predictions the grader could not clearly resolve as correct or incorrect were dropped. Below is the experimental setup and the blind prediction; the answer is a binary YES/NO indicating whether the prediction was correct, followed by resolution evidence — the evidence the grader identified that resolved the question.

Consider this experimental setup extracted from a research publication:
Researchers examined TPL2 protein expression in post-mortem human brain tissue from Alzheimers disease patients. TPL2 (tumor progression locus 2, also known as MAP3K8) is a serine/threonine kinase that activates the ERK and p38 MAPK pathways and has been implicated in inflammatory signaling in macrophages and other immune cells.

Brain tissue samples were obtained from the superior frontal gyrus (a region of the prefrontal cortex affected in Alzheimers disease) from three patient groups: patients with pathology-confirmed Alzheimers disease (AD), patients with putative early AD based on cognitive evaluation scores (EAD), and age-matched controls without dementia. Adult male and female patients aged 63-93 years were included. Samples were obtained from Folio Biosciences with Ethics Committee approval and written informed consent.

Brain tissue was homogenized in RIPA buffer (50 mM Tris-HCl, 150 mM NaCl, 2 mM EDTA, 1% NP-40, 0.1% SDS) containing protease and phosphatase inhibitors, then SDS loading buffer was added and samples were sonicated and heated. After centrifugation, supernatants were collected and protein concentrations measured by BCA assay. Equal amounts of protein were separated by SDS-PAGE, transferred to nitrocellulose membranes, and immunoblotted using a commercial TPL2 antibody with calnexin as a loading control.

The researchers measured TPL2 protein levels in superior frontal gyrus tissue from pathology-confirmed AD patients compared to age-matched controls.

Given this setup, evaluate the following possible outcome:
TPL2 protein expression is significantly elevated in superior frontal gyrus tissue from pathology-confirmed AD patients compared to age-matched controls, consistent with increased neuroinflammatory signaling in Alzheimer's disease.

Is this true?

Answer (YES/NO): YES